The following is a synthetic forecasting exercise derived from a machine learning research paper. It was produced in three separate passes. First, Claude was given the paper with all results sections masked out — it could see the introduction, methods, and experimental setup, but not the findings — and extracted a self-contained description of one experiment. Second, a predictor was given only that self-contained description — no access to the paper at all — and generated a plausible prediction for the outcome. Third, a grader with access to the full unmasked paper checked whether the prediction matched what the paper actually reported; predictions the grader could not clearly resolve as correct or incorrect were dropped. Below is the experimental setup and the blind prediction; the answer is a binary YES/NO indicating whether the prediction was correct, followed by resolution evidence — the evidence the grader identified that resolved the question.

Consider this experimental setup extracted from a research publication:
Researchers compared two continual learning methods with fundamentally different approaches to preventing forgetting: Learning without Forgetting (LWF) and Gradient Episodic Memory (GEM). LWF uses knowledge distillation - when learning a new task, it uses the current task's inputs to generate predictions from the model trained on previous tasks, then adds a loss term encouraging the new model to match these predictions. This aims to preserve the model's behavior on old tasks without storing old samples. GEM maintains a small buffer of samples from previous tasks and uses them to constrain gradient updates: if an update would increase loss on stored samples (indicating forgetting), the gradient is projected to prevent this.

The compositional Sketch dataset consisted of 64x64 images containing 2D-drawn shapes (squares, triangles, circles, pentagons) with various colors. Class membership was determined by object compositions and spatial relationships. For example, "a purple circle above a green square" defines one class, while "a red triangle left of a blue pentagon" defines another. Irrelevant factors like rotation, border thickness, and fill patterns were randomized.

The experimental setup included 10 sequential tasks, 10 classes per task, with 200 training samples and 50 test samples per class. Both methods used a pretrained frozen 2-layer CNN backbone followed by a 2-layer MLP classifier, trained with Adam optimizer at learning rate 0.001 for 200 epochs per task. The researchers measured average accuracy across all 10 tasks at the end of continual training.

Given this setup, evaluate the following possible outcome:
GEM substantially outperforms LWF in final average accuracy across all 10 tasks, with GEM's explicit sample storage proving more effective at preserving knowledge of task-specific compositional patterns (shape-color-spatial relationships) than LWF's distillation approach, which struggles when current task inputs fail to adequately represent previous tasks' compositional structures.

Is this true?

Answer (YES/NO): NO